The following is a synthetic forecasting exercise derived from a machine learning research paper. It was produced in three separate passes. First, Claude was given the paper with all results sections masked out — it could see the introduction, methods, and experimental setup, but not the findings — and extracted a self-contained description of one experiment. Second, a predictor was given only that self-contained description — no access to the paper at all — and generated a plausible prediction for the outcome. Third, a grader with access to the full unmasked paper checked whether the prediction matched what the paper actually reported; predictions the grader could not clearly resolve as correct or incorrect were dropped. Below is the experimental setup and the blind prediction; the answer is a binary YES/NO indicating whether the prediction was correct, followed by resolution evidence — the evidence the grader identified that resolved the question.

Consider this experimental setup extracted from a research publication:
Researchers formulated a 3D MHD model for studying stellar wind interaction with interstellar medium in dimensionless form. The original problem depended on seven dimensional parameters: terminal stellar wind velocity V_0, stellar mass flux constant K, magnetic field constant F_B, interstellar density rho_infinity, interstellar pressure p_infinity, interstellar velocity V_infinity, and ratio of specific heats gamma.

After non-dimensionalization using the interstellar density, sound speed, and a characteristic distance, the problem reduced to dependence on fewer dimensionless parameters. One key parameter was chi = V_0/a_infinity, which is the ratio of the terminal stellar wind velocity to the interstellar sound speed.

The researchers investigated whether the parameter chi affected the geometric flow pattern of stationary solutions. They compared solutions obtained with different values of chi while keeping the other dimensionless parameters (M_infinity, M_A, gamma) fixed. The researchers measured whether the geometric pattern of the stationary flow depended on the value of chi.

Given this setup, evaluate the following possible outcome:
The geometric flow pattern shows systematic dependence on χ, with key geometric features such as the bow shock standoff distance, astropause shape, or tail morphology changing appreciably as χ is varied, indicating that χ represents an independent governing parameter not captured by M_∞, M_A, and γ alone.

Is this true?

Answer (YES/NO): NO